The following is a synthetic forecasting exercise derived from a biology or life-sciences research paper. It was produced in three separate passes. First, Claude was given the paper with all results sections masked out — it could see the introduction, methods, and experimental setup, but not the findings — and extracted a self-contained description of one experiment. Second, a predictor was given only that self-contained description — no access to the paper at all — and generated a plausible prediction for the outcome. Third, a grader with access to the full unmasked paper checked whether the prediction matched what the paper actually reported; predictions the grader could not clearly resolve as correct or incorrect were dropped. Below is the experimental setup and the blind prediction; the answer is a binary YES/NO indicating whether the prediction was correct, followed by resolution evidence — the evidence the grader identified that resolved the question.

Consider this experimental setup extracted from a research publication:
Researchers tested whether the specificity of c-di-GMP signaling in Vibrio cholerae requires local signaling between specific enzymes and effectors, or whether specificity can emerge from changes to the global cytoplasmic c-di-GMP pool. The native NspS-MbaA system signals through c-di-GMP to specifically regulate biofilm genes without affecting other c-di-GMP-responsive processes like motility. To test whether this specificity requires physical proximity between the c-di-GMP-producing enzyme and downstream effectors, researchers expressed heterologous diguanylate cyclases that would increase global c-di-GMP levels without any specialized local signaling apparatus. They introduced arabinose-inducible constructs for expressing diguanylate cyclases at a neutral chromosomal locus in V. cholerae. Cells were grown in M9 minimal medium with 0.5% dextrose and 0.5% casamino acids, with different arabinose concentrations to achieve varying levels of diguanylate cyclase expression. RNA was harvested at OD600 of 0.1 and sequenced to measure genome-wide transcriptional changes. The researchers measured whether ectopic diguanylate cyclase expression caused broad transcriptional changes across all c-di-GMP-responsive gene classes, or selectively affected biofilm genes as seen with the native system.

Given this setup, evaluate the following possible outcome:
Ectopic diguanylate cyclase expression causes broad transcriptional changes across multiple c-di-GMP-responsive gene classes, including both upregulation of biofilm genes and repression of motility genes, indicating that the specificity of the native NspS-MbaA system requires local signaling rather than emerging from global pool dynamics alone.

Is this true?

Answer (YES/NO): NO